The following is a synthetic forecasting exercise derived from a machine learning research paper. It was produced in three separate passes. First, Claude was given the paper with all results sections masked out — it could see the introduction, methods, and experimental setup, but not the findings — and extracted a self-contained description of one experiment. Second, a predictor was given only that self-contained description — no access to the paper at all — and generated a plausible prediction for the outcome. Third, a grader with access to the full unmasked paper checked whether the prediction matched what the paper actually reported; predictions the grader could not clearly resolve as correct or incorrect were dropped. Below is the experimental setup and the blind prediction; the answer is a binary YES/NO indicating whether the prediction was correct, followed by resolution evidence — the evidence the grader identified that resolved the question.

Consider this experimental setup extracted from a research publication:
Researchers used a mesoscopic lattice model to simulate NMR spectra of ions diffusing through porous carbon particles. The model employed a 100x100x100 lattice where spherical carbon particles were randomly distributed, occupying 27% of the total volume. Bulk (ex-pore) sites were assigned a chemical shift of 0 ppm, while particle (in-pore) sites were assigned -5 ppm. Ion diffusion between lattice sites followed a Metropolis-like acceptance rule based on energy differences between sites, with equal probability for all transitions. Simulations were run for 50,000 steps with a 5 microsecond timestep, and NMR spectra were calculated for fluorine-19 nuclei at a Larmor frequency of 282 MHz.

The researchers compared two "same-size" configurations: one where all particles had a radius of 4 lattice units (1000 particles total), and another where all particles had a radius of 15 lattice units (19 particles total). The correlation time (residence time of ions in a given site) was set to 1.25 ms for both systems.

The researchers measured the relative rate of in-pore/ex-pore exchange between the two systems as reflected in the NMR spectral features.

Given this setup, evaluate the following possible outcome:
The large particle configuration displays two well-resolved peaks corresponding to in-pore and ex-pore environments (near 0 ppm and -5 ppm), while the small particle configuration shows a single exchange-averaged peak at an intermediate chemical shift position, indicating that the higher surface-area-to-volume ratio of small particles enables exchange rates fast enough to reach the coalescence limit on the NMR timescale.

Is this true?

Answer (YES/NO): NO